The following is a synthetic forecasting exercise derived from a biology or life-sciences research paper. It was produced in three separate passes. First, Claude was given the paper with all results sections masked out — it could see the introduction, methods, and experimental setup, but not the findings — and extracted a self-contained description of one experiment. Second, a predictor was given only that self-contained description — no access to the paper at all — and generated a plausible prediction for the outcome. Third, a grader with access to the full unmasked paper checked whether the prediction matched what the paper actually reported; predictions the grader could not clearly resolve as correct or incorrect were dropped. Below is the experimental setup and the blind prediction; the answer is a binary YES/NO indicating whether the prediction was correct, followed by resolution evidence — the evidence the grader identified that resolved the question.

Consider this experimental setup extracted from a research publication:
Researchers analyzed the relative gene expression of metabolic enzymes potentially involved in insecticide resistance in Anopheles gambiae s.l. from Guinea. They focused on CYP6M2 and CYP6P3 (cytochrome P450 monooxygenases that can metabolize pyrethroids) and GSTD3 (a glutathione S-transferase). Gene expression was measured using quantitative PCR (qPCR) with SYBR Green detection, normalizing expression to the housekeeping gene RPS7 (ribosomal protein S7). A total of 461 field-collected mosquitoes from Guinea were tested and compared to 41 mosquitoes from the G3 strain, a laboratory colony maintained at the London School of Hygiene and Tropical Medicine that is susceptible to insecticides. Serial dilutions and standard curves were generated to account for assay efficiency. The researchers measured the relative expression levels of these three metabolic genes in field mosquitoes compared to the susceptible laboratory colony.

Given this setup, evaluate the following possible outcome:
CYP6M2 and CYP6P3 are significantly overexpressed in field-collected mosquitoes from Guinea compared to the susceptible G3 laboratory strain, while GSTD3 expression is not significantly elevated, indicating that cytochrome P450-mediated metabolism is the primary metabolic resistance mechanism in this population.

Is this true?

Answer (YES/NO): NO